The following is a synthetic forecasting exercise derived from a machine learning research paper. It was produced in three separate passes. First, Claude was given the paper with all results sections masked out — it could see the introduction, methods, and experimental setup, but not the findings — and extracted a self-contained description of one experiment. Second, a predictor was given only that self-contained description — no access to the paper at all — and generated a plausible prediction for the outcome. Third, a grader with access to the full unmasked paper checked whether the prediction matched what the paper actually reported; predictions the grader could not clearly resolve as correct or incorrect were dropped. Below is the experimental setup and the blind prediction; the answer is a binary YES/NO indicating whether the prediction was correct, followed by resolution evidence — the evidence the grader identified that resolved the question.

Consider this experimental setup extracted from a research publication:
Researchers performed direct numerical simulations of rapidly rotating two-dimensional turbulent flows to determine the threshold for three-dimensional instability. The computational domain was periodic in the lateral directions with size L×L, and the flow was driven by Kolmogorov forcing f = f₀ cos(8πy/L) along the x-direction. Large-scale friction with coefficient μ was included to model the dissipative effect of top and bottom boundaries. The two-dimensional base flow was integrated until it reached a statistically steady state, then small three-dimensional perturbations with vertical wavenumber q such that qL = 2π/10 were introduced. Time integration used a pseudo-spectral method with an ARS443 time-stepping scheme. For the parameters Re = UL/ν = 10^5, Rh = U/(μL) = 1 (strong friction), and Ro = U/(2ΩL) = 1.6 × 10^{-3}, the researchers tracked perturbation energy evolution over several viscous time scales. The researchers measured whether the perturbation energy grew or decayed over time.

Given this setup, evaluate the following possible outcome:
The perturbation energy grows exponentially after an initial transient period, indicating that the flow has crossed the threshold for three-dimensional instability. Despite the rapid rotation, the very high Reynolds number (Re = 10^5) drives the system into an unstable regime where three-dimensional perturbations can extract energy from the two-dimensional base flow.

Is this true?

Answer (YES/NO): NO